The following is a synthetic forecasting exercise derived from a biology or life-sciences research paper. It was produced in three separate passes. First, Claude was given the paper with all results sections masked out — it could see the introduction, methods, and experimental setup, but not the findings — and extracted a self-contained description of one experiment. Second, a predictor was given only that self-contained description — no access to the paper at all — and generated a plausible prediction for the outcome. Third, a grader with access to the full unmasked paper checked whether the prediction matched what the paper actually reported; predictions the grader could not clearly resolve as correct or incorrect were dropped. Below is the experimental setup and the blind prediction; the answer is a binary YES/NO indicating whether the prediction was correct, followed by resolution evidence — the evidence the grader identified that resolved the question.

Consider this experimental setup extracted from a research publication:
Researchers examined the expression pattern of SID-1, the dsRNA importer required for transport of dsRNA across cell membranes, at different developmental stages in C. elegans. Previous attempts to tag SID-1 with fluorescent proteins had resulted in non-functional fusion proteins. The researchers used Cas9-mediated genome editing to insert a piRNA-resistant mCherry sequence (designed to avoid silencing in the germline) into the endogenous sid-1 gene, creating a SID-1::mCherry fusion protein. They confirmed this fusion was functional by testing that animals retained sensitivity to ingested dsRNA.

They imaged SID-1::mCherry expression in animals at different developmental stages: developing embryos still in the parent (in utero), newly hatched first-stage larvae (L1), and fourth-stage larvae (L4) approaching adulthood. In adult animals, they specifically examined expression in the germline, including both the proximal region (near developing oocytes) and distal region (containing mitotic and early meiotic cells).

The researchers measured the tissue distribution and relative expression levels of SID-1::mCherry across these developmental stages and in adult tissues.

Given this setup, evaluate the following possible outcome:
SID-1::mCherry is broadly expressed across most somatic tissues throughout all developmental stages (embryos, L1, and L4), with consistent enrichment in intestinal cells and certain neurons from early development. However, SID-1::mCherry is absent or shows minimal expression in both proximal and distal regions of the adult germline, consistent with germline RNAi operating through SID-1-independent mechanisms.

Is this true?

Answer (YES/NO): NO